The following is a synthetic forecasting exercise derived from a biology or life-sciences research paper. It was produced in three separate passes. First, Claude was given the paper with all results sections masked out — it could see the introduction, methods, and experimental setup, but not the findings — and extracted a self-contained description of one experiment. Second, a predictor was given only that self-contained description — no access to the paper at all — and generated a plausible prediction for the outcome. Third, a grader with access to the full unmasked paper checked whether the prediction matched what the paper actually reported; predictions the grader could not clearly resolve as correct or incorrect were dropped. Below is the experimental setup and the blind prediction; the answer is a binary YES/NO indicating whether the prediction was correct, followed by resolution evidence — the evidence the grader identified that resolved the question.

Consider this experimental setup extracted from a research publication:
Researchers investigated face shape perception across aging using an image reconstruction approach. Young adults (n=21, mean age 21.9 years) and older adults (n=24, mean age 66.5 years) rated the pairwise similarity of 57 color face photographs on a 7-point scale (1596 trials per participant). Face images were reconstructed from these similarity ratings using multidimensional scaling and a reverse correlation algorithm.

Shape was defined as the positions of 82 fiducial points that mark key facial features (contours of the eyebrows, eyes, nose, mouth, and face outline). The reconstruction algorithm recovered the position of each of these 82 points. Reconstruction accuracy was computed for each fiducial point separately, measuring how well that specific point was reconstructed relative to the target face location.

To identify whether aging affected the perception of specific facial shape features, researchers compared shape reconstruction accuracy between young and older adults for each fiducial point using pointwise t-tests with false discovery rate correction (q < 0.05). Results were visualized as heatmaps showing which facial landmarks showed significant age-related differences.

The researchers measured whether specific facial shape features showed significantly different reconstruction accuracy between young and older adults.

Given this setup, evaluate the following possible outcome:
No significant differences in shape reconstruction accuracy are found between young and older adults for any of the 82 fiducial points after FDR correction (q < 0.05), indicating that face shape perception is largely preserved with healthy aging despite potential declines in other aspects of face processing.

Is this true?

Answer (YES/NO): NO